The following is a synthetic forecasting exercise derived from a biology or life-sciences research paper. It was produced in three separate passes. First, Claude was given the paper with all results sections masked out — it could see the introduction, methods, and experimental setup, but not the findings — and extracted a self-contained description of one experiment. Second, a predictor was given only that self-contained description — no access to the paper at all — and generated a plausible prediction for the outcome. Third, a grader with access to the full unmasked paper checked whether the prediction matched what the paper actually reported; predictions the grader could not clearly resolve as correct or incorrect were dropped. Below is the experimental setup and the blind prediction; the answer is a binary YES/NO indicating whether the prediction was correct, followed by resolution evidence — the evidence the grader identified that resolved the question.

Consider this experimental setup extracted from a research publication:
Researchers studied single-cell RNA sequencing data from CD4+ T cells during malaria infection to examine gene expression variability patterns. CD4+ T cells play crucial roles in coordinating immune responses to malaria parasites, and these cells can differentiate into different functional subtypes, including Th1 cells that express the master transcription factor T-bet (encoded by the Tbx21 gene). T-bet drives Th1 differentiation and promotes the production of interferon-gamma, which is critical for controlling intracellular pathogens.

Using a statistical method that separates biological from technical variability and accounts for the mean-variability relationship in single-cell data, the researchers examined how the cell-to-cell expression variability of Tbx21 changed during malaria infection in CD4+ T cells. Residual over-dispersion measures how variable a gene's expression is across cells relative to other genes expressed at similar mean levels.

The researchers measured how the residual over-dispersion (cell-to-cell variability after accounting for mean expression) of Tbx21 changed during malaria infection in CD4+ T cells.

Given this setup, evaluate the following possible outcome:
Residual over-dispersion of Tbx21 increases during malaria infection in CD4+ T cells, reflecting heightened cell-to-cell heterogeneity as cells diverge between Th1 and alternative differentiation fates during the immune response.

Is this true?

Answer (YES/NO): NO